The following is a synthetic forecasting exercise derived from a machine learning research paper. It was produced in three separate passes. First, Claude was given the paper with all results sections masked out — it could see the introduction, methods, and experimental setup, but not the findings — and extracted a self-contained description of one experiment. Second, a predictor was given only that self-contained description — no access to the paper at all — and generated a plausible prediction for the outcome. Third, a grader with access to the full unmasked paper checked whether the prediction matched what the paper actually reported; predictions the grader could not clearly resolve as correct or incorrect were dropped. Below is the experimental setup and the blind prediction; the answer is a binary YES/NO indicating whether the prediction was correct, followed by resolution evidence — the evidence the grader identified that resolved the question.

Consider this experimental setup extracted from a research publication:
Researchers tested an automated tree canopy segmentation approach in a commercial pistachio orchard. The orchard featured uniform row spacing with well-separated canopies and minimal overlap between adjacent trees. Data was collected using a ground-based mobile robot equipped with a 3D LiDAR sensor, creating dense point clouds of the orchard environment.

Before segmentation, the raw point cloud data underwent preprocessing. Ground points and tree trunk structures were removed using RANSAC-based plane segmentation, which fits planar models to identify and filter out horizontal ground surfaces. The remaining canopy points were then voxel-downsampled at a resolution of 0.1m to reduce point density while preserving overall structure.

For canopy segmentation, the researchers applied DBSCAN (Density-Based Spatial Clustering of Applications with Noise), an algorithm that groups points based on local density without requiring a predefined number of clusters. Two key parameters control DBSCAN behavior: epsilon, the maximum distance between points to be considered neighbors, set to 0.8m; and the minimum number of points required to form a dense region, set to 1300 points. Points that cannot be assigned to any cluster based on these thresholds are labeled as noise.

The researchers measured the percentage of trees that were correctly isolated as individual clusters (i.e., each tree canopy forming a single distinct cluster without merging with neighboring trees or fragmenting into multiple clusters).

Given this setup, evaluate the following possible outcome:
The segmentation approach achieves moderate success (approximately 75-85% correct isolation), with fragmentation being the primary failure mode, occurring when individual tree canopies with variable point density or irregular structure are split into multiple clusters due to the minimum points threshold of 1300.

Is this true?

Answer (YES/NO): NO